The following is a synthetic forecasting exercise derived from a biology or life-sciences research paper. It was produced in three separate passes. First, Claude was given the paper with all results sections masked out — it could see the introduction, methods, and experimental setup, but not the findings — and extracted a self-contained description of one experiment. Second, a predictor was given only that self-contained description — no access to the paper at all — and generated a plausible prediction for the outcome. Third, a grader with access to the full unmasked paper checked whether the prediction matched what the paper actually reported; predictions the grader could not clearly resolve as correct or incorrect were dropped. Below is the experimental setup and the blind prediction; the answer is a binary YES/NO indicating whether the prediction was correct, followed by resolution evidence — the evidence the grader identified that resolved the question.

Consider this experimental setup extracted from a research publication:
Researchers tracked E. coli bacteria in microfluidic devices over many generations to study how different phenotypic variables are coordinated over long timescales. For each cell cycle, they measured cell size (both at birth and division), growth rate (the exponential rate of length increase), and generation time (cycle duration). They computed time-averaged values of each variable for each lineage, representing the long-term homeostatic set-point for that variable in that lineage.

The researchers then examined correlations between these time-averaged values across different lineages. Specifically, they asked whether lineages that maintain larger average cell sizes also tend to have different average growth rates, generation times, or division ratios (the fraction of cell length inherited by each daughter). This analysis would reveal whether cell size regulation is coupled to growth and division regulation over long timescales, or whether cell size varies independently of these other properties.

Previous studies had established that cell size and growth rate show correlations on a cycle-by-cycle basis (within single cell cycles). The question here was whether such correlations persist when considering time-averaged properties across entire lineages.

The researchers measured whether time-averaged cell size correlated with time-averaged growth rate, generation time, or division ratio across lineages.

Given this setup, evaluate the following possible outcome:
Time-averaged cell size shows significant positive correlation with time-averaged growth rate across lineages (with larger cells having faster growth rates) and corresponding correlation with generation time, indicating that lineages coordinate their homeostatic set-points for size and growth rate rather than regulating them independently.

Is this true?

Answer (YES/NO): NO